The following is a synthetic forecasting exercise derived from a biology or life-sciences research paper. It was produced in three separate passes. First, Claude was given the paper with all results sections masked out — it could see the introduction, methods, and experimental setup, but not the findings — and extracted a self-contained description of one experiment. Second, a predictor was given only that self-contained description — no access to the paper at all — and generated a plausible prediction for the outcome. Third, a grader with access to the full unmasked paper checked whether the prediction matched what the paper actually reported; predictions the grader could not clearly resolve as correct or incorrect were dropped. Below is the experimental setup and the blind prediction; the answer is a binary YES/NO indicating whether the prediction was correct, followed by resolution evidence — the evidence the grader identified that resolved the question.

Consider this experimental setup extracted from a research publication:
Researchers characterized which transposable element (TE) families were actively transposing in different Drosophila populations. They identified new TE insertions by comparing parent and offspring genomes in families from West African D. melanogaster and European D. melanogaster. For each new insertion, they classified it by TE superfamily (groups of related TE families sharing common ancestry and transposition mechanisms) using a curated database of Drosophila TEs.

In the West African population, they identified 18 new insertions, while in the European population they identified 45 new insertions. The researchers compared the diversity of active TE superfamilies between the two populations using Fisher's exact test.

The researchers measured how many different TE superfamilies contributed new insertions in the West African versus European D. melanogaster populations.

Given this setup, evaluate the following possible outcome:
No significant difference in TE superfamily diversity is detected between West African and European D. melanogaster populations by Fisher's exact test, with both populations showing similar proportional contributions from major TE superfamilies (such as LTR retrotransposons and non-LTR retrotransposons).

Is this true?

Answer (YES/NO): NO